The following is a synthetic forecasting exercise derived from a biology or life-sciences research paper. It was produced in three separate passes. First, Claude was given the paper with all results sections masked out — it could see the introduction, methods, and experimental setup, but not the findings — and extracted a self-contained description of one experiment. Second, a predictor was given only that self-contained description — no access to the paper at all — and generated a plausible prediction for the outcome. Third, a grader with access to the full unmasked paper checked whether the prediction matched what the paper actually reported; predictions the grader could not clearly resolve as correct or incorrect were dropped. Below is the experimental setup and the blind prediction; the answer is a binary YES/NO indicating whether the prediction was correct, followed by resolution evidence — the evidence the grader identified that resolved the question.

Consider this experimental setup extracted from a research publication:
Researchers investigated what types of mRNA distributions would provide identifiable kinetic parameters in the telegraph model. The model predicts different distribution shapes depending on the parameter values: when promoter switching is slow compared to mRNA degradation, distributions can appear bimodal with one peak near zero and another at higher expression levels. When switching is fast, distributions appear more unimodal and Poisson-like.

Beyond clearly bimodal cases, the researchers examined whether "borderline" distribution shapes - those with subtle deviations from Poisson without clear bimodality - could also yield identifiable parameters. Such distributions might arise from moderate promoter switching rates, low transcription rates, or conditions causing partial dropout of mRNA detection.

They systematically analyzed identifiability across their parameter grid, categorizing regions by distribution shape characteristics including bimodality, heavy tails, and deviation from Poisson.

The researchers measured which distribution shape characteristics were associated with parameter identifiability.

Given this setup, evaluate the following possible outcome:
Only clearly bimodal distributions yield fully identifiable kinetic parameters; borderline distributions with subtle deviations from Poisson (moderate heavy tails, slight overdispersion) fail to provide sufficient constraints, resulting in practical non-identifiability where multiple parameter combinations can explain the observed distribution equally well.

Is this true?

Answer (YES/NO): NO